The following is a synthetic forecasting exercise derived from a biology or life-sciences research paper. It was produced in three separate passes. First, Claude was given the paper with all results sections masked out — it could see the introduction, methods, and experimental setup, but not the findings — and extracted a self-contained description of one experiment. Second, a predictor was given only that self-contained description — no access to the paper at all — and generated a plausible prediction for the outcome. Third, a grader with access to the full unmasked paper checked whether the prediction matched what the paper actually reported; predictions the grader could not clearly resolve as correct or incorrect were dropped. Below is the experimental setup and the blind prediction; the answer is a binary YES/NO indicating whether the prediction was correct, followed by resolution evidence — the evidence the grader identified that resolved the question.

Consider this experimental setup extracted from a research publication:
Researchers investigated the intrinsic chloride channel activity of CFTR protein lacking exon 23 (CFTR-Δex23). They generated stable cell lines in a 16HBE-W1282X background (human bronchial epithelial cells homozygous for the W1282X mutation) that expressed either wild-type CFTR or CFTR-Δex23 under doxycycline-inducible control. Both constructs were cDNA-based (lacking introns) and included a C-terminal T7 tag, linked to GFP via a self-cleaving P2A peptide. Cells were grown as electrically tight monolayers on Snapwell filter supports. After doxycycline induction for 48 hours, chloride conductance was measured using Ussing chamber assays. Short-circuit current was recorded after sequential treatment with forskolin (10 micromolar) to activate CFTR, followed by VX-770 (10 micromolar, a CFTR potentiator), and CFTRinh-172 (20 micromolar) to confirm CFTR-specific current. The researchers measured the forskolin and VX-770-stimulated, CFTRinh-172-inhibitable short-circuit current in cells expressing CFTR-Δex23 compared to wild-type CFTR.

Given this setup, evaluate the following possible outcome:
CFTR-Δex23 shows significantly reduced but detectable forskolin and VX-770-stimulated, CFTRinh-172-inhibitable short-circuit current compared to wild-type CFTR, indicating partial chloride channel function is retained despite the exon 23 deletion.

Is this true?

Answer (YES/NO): YES